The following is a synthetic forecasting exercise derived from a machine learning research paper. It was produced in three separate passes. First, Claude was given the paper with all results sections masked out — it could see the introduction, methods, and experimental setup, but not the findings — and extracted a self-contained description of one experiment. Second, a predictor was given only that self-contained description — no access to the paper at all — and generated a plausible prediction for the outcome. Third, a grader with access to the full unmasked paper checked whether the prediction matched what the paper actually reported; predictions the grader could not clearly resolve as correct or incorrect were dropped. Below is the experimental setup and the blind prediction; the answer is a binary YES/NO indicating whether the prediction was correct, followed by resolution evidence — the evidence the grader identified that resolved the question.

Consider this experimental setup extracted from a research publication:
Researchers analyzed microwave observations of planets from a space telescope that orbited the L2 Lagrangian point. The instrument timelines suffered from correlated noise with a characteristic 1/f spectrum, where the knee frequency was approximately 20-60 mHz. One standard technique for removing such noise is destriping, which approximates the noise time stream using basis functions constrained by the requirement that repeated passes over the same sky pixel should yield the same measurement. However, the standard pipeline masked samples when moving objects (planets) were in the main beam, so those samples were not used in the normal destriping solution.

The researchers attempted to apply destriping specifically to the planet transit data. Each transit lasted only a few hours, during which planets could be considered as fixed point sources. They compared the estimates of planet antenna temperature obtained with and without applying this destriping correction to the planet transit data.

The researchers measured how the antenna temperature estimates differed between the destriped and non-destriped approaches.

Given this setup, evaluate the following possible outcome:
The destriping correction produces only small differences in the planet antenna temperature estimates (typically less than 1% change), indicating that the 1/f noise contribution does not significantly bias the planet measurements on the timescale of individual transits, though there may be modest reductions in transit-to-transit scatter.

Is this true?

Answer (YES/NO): YES